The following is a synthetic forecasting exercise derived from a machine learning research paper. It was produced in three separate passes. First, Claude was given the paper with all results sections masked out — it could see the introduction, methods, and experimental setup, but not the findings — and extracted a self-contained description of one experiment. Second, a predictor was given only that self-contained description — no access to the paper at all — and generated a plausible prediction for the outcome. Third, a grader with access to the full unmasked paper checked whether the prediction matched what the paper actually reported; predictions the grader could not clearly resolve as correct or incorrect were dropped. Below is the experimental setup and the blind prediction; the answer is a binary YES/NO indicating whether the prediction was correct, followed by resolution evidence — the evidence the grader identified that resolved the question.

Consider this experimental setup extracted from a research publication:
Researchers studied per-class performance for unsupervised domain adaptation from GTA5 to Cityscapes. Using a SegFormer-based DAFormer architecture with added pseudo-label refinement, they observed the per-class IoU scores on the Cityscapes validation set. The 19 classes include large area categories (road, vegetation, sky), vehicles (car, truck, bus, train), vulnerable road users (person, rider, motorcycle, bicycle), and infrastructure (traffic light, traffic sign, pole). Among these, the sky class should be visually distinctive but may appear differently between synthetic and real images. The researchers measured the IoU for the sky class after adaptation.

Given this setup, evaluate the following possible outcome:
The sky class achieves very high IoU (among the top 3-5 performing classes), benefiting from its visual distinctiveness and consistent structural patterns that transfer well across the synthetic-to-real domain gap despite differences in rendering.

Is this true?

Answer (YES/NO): YES